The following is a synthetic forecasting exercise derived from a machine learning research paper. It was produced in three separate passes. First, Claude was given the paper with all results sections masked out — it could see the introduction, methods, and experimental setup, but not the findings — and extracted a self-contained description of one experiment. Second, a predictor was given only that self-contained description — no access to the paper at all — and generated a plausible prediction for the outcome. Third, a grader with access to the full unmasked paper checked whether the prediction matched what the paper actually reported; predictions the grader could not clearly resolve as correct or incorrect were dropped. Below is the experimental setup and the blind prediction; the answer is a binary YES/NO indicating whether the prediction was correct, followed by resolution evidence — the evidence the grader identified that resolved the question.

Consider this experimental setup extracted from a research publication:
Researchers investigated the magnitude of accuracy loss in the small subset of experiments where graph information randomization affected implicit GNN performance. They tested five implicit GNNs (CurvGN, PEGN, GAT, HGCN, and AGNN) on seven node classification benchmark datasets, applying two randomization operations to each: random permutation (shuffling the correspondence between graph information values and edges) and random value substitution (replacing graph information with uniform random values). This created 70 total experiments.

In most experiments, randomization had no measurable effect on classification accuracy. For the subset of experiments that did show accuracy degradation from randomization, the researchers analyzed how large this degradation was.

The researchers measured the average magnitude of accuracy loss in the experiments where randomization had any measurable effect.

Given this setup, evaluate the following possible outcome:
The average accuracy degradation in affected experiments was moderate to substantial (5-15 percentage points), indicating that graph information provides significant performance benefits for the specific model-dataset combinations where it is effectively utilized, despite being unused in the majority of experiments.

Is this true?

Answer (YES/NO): NO